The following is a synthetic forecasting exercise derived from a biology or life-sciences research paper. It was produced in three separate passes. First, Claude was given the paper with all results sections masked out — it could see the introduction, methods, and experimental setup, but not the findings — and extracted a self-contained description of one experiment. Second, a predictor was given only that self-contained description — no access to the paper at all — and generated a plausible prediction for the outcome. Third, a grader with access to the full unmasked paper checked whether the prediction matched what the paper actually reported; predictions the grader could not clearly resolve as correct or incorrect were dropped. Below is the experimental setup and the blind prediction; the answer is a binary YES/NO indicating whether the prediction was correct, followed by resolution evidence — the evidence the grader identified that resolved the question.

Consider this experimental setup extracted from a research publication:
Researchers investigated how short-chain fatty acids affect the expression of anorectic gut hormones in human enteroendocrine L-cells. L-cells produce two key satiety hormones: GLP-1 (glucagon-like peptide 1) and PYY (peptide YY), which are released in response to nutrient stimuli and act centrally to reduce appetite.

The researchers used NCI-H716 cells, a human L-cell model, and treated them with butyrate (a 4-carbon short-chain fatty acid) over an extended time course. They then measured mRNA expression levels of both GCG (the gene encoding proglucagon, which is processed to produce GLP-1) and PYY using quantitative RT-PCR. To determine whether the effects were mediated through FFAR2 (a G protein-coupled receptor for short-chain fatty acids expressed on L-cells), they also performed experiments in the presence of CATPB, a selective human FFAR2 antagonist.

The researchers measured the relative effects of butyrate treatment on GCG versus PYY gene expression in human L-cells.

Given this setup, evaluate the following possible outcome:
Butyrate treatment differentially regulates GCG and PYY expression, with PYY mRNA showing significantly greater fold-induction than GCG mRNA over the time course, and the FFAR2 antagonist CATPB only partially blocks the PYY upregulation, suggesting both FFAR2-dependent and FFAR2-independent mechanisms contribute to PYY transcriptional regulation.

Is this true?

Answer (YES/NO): NO